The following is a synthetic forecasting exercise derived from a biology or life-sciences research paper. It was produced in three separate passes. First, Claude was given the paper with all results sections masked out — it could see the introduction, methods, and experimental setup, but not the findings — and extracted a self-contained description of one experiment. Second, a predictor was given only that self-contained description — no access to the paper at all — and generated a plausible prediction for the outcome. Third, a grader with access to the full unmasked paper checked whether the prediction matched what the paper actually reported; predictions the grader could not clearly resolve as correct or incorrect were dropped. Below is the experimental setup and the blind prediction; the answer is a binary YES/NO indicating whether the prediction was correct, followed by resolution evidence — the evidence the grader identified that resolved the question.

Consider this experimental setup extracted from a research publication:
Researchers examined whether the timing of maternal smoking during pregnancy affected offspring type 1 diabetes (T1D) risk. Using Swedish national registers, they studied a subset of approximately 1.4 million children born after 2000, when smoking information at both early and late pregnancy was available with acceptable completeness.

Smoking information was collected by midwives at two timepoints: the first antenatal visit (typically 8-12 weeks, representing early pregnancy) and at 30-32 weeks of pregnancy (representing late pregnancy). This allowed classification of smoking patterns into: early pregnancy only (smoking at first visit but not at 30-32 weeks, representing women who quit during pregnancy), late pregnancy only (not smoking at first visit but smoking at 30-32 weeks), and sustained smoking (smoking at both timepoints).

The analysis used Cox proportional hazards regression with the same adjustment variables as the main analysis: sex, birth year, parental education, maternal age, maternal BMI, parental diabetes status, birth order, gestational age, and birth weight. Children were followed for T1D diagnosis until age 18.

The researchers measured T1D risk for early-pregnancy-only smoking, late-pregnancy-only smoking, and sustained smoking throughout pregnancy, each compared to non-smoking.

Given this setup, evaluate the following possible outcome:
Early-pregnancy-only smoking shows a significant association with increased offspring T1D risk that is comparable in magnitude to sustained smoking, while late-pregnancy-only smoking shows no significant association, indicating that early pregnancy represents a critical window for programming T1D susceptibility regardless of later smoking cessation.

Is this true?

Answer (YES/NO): NO